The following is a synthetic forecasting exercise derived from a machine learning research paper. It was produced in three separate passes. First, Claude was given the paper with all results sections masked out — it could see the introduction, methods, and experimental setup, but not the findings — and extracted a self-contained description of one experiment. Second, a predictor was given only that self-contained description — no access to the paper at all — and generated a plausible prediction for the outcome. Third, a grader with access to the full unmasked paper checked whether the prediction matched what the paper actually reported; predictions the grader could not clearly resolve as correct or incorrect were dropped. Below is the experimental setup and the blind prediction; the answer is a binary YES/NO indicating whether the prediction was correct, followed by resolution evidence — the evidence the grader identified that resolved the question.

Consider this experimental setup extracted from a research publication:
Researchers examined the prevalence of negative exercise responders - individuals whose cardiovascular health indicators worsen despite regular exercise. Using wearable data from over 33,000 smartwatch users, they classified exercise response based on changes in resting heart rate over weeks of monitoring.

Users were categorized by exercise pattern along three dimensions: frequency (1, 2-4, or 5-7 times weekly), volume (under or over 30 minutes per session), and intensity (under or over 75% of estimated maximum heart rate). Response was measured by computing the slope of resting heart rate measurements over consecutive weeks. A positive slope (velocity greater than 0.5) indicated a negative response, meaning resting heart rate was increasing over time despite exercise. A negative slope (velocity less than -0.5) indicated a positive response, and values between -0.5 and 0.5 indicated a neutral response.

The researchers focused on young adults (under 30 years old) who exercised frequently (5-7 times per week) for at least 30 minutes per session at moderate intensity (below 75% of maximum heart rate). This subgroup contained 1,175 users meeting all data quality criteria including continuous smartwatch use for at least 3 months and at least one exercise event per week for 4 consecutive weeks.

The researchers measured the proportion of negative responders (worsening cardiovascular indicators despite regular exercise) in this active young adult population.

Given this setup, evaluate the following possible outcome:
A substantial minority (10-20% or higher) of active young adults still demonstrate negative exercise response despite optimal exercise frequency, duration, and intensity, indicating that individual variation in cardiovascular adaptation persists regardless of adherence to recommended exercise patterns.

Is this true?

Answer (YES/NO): NO